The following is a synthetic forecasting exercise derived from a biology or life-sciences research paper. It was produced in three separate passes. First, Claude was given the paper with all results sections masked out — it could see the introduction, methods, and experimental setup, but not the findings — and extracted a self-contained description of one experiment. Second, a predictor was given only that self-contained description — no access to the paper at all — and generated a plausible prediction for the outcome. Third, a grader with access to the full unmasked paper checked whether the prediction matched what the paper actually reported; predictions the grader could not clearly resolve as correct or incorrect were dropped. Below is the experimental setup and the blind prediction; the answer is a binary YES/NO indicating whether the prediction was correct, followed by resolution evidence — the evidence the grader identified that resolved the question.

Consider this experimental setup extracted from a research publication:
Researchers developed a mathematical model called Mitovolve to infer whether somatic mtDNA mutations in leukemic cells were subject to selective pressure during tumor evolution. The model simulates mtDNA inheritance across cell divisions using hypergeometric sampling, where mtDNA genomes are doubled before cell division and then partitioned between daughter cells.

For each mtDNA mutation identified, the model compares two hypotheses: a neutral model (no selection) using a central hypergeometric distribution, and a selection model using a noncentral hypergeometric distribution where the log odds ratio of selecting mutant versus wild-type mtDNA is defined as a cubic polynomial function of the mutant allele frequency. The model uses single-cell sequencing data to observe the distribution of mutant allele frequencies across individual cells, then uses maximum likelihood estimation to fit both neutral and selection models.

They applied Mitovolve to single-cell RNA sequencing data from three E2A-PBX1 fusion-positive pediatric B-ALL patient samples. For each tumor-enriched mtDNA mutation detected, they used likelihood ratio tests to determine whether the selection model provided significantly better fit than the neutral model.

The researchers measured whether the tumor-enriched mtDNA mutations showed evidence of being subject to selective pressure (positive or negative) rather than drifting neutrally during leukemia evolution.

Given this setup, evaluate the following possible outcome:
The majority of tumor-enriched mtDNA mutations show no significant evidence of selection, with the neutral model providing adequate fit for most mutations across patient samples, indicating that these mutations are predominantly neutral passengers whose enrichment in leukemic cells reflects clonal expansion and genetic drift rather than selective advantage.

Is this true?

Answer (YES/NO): NO